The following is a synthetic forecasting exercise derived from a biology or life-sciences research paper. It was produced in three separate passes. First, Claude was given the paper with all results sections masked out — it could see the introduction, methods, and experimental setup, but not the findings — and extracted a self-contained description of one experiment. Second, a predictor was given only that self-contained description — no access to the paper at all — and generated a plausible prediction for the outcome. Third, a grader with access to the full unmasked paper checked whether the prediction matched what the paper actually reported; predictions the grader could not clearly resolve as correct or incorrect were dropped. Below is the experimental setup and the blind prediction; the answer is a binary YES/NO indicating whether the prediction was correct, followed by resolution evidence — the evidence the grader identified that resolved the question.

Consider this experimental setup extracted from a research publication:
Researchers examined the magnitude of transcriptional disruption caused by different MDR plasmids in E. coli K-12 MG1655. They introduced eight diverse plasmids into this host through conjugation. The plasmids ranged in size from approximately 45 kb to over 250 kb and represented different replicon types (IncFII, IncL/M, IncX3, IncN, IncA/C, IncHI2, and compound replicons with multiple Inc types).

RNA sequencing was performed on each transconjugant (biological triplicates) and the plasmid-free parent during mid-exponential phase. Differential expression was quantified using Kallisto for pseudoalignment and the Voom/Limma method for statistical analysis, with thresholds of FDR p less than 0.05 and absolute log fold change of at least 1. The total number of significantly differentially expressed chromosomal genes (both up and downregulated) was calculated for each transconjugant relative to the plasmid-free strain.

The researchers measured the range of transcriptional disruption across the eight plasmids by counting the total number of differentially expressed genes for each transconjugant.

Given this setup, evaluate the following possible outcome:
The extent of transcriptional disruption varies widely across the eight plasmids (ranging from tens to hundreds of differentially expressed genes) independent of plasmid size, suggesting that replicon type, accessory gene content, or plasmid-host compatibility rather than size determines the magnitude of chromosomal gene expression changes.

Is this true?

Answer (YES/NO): YES